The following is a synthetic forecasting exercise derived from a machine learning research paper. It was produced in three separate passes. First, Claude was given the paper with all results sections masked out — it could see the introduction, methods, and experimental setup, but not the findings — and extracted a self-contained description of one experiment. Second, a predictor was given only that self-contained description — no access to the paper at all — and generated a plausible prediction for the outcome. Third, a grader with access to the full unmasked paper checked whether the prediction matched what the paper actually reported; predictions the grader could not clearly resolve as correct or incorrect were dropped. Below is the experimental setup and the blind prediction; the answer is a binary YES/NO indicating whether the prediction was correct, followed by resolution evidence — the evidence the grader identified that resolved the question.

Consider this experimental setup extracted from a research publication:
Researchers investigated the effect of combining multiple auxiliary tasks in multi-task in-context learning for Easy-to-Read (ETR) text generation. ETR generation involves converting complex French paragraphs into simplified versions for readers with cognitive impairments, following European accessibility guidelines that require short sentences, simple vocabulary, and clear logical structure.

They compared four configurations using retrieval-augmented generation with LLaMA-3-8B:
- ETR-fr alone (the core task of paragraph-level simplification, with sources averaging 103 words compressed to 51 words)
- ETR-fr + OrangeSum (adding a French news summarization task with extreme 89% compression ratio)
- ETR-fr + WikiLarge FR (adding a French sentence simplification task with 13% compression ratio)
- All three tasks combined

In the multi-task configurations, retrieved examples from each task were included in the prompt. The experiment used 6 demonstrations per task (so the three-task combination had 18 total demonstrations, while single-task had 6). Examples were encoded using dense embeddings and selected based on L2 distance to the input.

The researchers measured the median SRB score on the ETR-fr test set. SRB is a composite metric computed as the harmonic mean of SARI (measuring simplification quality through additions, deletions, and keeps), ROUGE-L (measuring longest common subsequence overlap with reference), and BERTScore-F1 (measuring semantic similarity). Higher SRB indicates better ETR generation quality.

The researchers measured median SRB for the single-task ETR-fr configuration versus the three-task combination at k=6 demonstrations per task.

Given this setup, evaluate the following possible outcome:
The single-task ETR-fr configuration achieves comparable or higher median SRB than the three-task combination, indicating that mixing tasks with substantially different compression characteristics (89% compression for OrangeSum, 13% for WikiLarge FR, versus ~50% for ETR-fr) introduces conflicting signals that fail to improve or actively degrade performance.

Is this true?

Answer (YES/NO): YES